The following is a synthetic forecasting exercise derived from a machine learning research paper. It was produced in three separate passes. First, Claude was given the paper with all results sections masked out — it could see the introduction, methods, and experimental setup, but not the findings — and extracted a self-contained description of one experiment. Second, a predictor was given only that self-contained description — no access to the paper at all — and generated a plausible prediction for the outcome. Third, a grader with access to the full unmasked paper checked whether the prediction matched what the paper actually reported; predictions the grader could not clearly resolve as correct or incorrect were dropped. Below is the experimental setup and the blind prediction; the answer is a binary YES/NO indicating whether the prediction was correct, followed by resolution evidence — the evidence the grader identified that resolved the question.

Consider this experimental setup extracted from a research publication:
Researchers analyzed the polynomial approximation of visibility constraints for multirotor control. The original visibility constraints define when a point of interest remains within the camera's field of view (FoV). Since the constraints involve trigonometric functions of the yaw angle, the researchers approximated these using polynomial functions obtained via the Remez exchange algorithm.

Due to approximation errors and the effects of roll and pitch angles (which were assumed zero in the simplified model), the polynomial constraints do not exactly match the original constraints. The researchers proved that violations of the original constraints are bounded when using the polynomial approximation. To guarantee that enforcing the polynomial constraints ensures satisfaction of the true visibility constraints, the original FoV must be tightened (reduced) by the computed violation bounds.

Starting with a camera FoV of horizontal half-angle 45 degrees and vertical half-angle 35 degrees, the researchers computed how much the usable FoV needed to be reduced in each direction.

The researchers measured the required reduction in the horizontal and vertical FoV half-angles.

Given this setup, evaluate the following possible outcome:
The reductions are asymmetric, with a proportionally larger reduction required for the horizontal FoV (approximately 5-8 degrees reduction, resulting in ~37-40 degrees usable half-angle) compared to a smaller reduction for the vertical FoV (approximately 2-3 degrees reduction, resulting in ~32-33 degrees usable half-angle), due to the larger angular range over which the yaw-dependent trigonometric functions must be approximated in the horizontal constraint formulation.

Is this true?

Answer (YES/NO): NO